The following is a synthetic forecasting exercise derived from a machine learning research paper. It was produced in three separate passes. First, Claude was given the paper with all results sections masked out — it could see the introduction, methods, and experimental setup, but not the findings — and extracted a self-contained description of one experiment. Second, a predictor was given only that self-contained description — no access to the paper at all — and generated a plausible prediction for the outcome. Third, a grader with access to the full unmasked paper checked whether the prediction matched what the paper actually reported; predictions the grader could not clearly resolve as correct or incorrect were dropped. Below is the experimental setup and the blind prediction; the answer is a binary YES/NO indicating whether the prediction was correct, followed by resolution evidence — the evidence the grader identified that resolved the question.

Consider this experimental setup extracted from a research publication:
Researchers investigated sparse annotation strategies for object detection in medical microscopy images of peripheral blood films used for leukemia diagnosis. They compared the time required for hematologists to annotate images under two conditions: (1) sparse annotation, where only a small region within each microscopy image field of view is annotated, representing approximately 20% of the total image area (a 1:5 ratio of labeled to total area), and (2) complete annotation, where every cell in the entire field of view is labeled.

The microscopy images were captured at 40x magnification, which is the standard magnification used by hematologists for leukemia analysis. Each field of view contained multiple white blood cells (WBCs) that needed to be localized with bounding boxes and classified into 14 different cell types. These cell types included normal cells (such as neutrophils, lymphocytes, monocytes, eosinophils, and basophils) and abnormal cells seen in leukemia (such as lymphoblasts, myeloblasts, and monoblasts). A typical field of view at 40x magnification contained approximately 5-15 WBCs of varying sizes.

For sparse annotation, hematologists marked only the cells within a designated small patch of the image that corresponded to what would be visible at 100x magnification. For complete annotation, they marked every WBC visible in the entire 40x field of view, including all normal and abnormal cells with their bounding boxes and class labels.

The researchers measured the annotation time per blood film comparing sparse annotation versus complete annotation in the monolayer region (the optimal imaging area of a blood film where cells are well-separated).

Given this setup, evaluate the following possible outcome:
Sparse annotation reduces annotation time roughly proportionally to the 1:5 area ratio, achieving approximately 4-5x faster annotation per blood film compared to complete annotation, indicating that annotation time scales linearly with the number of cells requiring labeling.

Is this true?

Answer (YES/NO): NO